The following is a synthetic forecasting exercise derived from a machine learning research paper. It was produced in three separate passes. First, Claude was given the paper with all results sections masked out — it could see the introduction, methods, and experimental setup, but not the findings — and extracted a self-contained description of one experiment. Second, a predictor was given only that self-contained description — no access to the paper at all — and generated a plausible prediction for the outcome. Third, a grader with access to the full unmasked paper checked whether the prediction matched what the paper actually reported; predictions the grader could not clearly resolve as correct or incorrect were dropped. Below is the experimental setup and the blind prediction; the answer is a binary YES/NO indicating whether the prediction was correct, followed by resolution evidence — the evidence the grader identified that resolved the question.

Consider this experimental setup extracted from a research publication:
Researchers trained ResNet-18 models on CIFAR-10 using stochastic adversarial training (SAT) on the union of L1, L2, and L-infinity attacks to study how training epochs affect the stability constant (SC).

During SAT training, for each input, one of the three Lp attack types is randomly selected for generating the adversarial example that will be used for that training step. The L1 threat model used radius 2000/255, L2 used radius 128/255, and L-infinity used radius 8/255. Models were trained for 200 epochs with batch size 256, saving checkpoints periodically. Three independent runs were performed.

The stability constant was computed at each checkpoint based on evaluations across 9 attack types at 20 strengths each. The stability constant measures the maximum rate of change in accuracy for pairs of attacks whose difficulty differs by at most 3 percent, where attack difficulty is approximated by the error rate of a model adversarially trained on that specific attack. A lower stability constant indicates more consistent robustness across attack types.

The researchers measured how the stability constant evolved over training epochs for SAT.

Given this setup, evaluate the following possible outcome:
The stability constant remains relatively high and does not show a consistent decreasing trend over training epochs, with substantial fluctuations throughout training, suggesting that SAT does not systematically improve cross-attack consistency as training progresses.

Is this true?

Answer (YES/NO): NO